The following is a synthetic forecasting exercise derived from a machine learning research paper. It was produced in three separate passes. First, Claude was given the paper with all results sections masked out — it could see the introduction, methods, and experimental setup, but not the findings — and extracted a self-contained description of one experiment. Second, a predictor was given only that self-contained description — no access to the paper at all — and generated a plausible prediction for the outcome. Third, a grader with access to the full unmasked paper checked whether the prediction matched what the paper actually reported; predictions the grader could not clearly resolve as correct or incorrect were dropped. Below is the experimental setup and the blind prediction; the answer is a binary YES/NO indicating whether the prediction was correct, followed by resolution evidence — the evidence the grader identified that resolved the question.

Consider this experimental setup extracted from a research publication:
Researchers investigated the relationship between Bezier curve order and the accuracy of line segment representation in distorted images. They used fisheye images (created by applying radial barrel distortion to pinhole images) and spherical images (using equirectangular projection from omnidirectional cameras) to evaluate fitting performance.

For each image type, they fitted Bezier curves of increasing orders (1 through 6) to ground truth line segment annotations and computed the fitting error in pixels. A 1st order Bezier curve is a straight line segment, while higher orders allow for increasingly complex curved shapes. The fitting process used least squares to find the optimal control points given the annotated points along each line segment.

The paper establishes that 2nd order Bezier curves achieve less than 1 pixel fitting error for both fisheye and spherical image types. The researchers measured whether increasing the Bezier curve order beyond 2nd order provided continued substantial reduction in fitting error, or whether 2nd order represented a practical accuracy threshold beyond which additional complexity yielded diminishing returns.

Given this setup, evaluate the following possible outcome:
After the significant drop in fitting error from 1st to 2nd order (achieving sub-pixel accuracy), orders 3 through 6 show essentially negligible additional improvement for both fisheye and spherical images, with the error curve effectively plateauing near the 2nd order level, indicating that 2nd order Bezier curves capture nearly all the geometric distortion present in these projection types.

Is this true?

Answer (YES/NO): NO